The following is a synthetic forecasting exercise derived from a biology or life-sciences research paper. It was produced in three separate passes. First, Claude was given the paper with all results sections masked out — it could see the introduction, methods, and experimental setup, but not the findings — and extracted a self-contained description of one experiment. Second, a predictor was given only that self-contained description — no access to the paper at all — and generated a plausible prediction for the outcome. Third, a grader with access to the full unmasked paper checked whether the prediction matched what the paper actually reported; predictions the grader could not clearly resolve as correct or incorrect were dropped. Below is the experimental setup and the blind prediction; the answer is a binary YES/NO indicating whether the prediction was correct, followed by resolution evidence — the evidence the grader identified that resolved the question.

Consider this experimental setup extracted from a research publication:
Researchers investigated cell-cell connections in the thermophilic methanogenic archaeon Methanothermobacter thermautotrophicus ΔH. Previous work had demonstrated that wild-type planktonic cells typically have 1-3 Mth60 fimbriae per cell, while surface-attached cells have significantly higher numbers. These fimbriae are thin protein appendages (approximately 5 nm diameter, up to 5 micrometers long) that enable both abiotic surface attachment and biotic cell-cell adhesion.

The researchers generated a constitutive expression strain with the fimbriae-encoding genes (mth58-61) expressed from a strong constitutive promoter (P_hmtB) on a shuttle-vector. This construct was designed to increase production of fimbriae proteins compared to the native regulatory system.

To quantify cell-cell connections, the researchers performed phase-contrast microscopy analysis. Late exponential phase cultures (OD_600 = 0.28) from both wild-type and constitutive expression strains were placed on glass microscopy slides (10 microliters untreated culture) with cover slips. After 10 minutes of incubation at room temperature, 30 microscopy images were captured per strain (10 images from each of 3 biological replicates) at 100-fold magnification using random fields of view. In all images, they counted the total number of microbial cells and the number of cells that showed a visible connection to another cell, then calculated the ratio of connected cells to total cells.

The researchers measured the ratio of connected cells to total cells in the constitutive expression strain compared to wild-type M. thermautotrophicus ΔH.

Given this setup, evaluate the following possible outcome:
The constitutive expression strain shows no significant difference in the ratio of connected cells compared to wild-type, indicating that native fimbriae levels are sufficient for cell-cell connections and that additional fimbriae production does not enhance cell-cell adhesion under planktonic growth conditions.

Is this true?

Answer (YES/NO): NO